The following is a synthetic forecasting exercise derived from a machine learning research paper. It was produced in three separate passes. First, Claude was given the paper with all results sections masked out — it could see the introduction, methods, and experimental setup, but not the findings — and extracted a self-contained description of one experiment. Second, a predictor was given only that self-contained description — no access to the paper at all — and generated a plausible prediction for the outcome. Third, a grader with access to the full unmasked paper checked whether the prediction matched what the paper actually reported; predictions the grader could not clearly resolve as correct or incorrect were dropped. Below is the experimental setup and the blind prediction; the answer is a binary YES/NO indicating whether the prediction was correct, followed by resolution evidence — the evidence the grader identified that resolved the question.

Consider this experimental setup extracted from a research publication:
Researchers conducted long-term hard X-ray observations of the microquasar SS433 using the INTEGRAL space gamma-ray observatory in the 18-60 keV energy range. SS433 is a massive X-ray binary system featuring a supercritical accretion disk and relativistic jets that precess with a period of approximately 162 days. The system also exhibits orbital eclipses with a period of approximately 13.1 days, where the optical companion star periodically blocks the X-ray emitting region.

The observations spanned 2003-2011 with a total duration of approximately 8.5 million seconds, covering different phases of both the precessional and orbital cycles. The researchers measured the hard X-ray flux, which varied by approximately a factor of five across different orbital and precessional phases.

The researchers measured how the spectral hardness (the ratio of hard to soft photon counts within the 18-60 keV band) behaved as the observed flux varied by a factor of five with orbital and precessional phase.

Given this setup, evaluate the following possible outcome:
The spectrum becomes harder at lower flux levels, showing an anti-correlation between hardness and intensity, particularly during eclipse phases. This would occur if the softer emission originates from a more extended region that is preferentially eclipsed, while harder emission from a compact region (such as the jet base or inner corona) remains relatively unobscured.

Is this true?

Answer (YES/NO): NO